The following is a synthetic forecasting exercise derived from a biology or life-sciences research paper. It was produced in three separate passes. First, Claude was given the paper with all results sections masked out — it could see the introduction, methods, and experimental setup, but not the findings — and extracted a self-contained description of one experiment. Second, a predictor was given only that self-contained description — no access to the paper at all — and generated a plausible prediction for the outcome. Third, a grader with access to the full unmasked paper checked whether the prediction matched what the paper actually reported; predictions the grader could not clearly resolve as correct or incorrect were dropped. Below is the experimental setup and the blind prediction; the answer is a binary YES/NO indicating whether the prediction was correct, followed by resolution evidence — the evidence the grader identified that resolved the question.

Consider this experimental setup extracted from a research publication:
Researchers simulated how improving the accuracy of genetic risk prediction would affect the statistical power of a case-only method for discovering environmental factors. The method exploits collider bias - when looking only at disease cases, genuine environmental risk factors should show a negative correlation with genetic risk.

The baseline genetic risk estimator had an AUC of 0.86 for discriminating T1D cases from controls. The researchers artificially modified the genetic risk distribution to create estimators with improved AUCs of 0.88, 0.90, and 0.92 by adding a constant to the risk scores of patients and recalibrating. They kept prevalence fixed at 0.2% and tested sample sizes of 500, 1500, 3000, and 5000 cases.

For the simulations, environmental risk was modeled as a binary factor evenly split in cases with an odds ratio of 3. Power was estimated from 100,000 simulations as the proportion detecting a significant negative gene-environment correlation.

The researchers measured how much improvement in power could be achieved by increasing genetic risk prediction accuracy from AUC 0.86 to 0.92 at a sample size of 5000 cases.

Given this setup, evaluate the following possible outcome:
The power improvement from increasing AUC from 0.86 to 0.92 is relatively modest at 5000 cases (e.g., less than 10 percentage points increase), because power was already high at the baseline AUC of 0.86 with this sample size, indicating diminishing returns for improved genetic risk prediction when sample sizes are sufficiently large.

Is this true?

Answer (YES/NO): NO